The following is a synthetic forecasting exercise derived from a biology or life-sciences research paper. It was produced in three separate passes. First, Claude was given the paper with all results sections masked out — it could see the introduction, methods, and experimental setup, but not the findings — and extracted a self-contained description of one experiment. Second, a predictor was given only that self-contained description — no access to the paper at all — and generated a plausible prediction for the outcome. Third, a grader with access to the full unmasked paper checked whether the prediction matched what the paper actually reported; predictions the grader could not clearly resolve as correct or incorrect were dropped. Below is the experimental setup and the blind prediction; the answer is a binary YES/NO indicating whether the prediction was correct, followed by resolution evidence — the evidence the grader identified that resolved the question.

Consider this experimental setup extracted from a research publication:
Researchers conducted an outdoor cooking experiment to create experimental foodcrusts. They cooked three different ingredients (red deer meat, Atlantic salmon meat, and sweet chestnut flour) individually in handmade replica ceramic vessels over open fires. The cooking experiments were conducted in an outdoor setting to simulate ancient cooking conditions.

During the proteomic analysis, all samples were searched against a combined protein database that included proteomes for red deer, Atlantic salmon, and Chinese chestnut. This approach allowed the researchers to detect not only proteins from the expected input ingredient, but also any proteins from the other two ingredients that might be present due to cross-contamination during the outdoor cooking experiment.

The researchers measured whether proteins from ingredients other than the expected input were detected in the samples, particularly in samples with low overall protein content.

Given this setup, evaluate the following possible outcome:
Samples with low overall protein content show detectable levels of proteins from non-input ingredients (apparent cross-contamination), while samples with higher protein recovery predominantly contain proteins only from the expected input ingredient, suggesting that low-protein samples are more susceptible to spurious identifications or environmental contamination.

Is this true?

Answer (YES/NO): YES